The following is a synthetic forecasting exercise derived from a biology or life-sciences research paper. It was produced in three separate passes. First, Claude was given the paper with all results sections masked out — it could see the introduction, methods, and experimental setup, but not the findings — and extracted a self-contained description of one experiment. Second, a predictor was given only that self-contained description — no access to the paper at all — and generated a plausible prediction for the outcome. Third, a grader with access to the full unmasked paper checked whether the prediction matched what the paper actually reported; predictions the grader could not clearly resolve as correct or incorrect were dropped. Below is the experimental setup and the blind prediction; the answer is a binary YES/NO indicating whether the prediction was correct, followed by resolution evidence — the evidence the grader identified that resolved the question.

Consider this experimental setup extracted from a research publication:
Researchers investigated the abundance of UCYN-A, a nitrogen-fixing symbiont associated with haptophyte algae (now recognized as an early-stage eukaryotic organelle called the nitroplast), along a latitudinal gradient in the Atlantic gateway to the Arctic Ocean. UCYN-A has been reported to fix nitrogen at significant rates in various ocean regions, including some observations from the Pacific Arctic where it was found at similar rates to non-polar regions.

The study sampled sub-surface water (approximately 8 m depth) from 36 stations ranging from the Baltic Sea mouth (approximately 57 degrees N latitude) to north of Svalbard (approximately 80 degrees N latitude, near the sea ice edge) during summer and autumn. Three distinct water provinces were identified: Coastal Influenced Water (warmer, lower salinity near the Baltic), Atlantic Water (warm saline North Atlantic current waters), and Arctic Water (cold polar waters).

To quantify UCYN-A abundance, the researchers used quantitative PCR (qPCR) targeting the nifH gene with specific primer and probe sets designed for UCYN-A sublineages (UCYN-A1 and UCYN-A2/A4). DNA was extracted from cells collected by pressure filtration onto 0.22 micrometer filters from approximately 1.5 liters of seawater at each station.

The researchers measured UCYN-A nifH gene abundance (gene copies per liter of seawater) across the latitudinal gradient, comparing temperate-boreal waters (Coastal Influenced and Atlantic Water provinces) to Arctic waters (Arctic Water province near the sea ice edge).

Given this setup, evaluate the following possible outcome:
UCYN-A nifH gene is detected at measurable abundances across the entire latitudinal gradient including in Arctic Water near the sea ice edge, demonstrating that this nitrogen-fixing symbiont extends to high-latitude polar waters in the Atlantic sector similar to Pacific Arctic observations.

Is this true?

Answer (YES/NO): YES